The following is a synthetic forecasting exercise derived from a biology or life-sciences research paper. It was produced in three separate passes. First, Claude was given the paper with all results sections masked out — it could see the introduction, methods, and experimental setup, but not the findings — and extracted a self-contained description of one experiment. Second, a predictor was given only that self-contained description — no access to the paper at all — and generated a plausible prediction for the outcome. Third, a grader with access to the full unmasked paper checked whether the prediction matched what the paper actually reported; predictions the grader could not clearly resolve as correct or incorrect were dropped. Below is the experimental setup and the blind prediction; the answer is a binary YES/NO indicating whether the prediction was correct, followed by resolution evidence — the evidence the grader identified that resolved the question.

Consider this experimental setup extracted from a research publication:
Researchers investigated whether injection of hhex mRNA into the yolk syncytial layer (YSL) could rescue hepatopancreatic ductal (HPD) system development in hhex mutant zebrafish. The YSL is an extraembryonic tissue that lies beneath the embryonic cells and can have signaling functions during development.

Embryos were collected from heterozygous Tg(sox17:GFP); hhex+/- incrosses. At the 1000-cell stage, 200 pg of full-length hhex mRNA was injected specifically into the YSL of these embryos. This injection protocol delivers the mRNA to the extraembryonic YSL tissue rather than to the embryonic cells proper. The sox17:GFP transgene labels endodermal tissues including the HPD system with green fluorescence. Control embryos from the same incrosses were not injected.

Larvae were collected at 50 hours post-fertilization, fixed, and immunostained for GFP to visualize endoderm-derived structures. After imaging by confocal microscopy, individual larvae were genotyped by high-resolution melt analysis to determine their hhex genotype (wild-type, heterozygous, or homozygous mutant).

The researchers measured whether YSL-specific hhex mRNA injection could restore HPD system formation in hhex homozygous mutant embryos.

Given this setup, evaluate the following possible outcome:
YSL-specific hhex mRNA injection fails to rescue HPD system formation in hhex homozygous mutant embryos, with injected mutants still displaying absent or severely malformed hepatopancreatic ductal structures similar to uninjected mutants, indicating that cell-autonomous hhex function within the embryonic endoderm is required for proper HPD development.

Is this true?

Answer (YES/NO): NO